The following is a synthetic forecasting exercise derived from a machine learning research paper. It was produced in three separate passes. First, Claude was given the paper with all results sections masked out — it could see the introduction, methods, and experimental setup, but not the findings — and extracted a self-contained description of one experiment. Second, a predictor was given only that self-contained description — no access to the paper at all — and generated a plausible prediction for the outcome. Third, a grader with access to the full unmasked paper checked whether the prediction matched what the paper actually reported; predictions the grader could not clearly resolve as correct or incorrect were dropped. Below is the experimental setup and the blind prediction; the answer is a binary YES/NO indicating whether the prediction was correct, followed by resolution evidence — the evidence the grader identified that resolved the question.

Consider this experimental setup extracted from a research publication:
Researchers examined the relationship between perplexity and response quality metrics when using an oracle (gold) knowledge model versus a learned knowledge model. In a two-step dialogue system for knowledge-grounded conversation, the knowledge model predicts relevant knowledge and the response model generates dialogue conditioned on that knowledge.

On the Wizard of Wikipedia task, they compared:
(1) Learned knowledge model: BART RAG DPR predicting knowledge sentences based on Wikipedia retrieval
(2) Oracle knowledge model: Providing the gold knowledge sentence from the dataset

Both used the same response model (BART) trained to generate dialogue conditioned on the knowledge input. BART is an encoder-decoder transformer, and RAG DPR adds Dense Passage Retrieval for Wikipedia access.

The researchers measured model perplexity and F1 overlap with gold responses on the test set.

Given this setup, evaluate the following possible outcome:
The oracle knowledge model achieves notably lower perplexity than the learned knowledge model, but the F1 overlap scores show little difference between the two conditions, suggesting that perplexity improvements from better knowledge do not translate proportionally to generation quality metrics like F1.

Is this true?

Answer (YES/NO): NO